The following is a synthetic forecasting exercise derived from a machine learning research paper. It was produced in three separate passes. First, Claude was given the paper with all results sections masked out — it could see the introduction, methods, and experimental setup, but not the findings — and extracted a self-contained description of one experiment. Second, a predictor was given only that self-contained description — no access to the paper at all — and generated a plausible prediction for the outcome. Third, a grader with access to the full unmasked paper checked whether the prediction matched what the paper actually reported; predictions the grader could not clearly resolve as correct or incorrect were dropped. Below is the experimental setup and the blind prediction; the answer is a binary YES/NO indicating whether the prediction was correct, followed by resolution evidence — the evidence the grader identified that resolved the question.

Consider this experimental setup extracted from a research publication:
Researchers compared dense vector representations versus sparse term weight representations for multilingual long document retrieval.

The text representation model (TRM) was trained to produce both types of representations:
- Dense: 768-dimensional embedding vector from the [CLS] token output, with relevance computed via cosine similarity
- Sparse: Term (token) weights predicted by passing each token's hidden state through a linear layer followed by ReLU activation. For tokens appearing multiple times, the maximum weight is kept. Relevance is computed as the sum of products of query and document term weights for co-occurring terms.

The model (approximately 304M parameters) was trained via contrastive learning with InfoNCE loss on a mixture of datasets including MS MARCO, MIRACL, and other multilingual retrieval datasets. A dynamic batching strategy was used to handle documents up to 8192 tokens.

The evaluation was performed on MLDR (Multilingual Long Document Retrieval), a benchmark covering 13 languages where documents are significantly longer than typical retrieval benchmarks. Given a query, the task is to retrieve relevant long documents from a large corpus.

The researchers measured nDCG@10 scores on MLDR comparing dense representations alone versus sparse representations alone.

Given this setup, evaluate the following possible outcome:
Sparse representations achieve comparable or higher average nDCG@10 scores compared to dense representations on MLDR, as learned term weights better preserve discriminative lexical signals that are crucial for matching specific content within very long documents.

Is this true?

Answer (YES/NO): YES